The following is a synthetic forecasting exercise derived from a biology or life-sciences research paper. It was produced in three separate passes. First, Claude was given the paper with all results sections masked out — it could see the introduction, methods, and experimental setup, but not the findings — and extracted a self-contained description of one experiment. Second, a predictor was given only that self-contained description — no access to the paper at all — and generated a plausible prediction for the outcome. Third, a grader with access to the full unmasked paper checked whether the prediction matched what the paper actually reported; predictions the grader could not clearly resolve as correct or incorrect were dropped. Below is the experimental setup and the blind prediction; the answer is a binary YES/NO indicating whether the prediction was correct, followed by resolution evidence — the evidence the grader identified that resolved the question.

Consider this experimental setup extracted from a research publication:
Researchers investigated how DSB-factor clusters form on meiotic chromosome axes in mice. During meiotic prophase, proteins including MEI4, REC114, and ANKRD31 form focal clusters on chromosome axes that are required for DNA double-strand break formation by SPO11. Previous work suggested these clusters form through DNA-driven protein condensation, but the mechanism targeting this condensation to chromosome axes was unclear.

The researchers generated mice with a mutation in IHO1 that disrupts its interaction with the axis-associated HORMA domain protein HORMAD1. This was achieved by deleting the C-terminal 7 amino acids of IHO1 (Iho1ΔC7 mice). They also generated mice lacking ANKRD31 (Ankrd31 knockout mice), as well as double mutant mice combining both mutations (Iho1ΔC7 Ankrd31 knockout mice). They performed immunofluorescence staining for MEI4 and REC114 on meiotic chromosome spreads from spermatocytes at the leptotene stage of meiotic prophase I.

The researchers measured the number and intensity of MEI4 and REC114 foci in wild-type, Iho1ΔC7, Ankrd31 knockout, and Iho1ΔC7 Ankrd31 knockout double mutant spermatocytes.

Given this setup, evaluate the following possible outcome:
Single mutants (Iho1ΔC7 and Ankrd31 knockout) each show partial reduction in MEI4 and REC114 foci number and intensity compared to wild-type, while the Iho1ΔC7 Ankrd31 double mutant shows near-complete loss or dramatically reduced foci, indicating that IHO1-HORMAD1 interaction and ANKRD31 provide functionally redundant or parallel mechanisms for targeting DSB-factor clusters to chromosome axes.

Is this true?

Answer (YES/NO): NO